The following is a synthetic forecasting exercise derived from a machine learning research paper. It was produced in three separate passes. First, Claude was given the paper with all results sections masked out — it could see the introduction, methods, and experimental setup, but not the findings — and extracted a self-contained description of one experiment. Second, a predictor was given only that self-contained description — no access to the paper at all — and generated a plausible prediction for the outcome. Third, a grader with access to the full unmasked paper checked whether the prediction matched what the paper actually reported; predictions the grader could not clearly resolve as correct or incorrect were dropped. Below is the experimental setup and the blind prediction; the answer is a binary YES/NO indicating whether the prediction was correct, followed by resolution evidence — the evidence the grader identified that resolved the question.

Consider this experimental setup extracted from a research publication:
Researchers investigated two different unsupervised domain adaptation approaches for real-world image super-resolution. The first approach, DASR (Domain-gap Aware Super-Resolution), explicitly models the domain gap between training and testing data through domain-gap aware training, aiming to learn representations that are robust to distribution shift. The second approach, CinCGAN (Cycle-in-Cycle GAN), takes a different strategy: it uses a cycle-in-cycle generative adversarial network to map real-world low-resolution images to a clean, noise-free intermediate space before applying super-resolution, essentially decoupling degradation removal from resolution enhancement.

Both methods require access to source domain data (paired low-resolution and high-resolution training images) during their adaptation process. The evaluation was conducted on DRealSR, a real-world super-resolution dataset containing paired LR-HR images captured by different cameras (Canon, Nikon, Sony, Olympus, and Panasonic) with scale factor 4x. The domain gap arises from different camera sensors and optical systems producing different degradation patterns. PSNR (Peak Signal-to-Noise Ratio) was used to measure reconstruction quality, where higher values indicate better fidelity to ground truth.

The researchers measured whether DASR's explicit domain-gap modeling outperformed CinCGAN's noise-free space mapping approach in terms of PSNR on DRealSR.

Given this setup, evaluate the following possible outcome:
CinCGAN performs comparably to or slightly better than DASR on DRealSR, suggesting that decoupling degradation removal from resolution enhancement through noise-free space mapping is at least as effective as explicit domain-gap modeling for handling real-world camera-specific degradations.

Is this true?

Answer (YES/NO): NO